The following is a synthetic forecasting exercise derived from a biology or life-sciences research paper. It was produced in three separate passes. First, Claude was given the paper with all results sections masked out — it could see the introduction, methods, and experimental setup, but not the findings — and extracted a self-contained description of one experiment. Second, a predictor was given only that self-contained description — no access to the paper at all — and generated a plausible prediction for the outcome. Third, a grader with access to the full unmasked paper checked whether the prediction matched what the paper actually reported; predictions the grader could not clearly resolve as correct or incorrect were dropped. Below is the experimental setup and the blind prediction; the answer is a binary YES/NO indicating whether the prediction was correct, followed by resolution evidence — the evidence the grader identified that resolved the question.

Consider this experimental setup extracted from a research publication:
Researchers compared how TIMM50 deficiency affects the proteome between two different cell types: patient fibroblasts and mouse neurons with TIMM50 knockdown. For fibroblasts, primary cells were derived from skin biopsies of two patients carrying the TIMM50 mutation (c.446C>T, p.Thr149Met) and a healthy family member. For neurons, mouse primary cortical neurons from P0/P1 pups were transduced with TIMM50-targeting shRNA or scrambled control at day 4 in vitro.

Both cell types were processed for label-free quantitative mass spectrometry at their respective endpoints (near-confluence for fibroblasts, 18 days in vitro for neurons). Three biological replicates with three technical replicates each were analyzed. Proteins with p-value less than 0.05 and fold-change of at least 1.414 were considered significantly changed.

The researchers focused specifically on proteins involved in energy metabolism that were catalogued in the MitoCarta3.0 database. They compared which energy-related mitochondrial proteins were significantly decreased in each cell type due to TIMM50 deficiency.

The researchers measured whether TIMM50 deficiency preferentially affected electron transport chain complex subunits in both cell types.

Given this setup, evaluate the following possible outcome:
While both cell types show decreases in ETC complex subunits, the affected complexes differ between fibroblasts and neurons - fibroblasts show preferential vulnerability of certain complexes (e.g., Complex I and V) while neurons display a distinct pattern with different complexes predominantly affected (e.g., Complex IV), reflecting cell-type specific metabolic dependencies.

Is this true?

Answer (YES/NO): NO